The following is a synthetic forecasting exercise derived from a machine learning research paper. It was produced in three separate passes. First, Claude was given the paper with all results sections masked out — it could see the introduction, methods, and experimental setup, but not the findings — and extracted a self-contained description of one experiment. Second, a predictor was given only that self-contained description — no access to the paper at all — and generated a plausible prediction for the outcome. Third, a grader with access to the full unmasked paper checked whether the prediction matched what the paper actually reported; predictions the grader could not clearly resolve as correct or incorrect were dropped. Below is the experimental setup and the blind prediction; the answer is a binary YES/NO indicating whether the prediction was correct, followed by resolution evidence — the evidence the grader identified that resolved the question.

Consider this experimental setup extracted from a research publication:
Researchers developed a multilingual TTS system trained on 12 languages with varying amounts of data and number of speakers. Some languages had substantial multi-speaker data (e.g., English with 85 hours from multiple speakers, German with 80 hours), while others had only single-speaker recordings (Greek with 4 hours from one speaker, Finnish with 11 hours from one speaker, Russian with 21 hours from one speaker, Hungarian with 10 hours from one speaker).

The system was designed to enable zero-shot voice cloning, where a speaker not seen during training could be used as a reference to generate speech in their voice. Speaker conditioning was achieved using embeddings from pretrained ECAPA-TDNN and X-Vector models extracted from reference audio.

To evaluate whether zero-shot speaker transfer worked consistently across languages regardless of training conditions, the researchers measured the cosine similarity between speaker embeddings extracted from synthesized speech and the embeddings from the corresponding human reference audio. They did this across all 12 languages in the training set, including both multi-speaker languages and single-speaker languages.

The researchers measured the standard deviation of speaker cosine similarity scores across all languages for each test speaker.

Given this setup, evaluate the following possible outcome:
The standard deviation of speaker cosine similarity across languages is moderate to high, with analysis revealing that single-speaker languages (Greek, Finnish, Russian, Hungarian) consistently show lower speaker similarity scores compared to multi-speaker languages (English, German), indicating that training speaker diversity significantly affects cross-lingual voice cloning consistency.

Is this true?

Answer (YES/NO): NO